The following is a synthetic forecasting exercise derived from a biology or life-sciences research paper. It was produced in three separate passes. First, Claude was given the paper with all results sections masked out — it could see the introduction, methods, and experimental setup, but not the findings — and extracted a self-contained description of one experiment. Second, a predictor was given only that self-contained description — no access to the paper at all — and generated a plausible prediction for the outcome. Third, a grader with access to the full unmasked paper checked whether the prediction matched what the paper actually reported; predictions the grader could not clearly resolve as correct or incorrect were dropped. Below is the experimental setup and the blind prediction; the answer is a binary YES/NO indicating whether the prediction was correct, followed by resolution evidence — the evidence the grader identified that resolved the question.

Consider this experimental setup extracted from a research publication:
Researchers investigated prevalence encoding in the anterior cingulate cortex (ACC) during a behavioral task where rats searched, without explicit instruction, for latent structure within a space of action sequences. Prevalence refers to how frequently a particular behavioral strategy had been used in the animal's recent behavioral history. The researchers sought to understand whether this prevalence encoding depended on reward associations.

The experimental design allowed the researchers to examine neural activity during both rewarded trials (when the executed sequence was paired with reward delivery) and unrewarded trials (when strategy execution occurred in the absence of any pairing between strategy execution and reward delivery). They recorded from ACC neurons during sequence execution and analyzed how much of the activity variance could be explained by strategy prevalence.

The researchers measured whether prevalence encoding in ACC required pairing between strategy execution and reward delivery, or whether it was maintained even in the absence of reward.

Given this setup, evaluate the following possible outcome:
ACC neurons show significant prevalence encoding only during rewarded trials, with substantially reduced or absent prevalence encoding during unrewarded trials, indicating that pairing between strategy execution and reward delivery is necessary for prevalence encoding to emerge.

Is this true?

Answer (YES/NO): NO